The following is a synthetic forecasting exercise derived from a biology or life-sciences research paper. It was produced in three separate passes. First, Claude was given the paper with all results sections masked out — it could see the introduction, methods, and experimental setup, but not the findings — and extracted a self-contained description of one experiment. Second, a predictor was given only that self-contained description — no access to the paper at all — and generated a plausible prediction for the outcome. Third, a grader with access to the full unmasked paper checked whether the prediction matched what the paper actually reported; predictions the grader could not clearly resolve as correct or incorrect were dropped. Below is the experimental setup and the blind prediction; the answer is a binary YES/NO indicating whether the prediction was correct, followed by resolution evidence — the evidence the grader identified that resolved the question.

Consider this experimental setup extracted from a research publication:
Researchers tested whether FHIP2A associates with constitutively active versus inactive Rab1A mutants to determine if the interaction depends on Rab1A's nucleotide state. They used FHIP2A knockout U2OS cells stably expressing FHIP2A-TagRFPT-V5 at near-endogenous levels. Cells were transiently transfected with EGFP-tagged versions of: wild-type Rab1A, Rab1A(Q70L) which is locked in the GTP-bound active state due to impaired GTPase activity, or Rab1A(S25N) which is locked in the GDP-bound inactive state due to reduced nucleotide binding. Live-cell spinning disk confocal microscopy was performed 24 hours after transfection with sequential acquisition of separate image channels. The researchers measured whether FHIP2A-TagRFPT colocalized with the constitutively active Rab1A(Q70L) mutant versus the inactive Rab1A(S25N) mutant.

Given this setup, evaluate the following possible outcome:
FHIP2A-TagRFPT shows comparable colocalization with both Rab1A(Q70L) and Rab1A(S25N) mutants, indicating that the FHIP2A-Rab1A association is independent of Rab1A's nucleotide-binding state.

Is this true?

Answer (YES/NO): NO